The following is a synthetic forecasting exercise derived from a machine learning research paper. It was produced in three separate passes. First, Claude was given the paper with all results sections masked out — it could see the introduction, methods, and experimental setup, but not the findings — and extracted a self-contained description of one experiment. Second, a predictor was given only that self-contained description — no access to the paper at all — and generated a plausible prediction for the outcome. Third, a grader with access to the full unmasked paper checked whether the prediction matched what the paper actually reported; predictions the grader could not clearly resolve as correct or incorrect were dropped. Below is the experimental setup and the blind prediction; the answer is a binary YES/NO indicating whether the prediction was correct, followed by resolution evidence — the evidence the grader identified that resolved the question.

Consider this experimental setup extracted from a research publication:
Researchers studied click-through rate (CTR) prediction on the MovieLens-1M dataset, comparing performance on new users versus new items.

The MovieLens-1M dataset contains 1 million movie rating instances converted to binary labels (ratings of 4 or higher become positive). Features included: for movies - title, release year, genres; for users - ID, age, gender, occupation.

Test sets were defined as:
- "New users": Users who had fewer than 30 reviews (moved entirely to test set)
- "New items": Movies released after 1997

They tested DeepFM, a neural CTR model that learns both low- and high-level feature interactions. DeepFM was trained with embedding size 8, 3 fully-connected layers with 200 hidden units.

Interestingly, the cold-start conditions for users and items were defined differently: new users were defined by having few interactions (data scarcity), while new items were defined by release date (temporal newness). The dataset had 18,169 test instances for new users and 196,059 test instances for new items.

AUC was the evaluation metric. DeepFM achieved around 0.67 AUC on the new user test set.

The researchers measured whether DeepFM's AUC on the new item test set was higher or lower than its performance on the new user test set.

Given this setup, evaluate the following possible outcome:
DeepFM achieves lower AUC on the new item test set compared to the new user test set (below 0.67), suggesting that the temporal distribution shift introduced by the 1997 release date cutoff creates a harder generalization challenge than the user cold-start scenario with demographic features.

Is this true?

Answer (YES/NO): YES